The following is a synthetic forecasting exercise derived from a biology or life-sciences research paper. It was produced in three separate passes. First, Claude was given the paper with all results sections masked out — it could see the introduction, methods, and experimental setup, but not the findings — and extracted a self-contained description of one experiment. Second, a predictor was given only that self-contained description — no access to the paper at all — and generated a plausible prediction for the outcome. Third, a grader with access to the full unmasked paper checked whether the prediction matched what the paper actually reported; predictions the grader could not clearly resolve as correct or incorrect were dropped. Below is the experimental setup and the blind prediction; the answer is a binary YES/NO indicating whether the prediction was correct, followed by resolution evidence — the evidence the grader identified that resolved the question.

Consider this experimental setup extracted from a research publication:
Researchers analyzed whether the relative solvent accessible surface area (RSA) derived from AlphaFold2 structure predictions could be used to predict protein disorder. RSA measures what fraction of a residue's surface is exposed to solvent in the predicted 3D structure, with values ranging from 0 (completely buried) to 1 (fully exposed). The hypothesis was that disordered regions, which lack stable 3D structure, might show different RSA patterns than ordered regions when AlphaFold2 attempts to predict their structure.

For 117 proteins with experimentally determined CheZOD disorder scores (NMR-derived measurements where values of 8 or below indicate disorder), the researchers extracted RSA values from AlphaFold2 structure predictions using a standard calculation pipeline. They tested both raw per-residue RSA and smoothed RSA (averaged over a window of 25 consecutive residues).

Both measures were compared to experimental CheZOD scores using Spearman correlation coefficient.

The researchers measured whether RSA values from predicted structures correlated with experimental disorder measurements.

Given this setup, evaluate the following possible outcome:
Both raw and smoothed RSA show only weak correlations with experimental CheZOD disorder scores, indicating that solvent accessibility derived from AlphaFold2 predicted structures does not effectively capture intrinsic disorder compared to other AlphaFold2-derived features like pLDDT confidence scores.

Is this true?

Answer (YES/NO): NO